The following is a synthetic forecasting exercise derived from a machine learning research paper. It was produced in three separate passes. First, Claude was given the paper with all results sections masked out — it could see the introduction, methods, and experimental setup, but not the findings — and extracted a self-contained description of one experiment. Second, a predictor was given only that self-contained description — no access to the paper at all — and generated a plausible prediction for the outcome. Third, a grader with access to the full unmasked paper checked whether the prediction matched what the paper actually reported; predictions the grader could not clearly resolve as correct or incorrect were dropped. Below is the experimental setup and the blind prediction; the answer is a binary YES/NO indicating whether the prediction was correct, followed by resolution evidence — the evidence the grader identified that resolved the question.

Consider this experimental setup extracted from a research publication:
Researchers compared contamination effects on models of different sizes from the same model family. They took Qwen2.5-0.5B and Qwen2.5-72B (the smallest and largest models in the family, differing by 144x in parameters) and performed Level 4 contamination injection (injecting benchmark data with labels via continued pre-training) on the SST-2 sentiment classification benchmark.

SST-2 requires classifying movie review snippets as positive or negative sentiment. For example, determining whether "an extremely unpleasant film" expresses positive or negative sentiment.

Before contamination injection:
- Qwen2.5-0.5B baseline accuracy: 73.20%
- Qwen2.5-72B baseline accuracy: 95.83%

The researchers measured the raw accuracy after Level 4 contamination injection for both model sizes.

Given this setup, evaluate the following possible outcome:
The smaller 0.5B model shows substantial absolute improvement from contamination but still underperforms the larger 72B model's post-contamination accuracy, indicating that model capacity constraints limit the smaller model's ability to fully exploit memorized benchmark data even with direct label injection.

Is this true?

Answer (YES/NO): YES